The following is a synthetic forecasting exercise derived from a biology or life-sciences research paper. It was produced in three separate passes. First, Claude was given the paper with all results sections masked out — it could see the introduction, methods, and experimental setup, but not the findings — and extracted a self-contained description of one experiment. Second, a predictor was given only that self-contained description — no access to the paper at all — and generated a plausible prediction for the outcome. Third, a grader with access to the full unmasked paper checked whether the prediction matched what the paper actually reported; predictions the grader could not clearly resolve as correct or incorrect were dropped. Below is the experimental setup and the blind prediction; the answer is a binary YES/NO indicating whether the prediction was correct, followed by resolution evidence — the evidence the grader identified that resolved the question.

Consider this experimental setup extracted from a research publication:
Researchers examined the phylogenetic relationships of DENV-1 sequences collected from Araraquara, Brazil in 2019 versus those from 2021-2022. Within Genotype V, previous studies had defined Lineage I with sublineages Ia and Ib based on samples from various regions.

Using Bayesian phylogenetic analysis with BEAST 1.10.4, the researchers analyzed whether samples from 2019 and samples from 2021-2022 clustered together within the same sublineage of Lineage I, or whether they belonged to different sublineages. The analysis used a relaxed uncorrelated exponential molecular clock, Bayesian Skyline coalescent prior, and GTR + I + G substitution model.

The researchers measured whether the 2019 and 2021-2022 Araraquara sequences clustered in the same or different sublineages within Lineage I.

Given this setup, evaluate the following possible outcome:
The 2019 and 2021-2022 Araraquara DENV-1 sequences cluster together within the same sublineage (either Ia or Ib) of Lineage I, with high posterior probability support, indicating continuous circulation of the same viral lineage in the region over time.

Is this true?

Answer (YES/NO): NO